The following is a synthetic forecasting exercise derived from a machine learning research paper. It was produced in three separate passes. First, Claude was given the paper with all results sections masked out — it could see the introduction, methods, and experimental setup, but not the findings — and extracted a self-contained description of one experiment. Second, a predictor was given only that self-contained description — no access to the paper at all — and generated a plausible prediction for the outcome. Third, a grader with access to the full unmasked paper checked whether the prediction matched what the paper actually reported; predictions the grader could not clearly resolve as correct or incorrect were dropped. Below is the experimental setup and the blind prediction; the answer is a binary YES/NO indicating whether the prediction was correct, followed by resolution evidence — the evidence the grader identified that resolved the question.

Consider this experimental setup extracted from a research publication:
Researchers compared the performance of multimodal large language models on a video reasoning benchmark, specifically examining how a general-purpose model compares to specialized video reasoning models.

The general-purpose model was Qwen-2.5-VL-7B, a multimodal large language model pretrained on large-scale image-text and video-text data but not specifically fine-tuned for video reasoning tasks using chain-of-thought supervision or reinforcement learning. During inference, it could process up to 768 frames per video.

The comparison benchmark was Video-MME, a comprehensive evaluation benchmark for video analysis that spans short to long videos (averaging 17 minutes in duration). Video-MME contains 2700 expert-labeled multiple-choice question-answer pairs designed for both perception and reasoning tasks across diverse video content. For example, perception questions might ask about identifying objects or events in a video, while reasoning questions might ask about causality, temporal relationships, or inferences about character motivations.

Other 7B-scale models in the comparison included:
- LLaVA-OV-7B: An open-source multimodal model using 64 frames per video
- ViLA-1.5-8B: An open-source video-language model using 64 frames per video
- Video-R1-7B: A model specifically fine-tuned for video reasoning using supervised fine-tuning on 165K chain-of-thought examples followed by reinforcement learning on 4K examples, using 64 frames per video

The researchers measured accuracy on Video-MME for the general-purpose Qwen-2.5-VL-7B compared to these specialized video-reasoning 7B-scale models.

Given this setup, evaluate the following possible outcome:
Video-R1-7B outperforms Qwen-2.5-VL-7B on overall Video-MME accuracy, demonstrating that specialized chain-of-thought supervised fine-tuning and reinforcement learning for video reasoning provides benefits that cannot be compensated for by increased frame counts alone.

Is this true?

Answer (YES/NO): NO